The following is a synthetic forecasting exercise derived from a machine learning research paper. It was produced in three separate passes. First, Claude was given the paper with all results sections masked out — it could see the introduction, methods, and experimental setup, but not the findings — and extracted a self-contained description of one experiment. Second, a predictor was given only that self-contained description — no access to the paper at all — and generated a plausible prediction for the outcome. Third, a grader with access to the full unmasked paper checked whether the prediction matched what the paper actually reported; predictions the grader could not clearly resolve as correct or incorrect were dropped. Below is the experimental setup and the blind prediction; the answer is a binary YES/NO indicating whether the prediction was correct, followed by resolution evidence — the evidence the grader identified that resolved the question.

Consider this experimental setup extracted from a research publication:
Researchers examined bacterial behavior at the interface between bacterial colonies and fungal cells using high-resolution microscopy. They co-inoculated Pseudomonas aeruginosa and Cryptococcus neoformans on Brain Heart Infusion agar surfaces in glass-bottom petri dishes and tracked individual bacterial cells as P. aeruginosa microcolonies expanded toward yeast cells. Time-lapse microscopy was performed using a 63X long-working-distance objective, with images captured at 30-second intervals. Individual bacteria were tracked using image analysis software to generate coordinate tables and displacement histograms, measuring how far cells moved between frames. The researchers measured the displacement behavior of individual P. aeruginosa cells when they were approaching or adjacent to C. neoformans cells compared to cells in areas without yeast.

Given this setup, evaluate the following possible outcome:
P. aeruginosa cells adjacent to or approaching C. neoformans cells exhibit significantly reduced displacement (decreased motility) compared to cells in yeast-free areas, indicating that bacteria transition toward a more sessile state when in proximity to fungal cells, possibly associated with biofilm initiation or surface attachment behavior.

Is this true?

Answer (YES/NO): NO